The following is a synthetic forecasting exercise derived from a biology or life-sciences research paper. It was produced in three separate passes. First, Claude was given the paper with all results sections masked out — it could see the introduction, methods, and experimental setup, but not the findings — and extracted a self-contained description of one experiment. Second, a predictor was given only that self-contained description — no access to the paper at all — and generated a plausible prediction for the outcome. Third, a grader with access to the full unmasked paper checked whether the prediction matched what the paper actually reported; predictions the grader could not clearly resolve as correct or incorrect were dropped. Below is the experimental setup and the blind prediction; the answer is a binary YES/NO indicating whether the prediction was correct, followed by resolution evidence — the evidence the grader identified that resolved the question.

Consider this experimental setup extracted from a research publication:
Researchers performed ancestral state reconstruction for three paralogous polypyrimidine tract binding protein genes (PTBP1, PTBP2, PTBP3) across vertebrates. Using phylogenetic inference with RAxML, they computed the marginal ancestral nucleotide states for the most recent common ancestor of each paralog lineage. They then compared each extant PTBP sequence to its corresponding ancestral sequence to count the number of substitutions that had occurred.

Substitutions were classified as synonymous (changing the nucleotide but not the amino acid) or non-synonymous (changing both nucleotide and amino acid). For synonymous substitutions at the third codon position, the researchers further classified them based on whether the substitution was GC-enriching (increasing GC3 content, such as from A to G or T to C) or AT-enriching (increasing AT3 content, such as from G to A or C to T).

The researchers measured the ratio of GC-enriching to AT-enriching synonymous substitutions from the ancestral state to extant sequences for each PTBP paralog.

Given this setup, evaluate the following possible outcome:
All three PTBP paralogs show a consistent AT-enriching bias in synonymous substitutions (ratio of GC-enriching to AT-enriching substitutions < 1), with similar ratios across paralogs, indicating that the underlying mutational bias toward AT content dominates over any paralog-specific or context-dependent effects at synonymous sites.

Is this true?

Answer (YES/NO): NO